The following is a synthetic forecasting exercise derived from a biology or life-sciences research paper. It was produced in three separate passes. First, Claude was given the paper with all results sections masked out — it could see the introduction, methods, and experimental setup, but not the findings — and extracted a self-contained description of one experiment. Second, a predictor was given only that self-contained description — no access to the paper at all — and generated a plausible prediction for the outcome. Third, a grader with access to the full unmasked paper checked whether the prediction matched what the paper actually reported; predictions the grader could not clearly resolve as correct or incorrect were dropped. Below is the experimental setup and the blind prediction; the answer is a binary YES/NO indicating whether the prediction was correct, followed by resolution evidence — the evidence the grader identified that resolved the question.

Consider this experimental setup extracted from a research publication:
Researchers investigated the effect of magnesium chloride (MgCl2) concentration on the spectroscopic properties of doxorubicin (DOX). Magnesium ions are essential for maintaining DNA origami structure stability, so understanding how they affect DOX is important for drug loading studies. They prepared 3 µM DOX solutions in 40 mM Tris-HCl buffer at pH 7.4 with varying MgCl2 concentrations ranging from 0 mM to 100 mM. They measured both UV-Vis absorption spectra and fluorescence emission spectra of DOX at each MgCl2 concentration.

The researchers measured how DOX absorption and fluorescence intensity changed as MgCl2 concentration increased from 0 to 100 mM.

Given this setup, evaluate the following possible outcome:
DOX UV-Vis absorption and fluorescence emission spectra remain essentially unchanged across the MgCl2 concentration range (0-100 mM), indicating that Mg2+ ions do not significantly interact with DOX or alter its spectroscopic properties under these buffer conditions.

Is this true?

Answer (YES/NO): NO